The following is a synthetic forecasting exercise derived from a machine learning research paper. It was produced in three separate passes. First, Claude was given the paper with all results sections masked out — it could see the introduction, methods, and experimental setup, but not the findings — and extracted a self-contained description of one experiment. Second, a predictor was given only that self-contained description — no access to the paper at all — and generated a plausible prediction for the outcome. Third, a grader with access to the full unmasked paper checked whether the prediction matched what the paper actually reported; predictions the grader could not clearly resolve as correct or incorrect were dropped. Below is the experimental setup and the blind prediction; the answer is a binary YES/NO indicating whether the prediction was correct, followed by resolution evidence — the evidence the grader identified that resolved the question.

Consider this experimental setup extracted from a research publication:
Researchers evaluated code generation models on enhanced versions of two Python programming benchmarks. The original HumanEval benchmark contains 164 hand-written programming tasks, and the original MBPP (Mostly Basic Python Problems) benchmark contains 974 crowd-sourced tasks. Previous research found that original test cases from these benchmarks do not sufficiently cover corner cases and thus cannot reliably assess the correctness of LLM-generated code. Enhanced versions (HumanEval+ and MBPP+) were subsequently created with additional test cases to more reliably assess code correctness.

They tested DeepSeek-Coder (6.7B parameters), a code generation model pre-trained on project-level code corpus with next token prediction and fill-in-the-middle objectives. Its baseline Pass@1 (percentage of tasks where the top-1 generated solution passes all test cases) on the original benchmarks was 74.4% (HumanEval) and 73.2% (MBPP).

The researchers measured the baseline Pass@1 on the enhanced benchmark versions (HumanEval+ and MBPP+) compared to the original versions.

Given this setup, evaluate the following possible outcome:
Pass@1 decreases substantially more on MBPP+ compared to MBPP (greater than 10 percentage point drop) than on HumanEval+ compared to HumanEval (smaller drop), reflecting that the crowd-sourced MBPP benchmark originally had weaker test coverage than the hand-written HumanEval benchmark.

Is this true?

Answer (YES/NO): NO